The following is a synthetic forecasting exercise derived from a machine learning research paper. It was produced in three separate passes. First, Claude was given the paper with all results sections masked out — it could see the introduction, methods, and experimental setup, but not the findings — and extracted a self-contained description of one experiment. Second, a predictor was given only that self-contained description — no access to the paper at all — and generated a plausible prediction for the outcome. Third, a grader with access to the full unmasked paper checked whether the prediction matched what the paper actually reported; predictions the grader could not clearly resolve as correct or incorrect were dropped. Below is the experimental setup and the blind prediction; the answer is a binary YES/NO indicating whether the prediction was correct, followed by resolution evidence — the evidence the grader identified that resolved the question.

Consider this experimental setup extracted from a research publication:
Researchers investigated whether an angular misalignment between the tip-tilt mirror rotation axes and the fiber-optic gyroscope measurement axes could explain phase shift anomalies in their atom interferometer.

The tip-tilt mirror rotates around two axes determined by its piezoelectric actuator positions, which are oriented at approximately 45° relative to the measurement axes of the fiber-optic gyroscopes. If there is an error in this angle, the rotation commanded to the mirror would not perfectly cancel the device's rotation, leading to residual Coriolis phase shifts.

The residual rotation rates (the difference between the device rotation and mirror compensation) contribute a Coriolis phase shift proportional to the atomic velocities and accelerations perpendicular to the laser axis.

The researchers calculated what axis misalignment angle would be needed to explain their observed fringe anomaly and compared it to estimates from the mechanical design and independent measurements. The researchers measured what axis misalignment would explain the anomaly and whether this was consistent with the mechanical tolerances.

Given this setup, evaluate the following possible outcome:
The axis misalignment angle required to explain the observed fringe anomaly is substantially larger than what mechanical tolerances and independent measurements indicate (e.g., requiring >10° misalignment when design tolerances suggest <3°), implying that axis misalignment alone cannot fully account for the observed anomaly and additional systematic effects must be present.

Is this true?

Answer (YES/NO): YES